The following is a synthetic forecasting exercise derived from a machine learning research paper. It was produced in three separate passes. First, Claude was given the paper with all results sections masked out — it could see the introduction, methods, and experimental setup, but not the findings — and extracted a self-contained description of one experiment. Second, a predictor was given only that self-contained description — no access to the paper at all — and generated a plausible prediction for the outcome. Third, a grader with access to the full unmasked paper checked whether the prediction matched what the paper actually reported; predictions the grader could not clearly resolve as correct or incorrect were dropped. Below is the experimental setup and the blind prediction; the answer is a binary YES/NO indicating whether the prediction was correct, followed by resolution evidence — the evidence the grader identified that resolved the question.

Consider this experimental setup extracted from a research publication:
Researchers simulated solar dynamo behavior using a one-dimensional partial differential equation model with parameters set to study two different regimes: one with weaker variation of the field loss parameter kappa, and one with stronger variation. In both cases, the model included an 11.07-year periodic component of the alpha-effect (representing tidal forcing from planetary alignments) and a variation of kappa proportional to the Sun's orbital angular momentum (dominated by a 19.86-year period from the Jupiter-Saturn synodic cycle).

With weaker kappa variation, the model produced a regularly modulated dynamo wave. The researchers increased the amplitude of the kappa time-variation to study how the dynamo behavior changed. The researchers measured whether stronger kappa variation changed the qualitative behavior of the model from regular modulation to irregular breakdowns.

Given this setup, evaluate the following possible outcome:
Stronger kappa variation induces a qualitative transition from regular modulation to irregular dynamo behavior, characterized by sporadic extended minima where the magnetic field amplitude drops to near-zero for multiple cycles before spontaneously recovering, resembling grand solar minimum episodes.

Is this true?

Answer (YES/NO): NO